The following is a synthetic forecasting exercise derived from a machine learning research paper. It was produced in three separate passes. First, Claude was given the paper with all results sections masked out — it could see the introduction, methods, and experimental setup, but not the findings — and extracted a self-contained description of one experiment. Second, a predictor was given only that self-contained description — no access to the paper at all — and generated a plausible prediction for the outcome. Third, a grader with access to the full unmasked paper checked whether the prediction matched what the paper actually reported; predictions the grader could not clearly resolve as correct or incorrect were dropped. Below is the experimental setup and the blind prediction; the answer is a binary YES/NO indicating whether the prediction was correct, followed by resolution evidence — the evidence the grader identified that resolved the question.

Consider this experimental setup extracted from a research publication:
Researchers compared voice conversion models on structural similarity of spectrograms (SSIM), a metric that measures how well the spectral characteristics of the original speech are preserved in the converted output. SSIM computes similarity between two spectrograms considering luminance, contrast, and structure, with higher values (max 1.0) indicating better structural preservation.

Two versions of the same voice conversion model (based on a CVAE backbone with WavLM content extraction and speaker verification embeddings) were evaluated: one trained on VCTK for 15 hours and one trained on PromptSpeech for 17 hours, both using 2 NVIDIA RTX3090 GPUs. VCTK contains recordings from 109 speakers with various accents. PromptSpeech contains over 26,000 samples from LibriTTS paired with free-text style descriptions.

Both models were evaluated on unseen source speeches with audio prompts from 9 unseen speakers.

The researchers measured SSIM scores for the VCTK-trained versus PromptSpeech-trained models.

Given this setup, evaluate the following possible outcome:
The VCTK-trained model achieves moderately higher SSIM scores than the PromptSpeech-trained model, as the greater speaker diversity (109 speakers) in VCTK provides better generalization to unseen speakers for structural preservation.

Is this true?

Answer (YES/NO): NO